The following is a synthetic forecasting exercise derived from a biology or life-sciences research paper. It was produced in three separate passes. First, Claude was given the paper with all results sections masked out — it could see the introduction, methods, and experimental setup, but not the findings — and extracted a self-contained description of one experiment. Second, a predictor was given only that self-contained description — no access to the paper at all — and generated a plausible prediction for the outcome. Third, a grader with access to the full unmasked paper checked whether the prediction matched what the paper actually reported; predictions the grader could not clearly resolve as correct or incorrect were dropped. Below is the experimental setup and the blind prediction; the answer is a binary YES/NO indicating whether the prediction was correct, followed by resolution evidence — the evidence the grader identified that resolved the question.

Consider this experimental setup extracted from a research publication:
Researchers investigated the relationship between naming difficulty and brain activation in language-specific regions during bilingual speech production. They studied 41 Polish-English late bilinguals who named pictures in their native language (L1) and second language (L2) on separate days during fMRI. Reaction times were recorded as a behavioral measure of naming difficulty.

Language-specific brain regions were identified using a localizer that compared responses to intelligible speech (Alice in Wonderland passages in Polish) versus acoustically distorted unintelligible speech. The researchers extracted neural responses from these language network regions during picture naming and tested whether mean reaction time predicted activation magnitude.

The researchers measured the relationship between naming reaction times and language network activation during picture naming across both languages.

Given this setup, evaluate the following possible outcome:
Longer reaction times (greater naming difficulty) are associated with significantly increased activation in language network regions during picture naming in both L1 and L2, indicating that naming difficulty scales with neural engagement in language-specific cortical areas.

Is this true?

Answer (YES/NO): NO